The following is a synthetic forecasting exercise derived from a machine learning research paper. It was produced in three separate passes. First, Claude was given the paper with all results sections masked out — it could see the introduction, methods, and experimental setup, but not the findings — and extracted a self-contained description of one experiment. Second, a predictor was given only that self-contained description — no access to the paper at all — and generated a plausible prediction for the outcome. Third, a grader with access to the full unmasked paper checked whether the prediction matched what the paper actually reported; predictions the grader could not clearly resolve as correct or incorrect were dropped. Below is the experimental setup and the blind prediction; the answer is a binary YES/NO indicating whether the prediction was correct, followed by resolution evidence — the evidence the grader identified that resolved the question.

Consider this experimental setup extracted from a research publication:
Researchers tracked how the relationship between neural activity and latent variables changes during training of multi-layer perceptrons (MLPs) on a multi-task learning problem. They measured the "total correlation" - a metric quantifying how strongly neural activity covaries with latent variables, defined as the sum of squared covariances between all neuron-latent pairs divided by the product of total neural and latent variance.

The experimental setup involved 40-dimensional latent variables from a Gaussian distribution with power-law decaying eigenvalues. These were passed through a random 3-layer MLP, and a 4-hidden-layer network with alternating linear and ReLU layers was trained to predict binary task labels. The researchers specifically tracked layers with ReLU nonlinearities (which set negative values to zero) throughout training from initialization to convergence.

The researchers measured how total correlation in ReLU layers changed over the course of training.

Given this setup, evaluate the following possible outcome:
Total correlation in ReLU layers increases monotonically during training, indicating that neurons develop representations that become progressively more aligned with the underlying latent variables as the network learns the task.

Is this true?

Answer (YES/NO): NO